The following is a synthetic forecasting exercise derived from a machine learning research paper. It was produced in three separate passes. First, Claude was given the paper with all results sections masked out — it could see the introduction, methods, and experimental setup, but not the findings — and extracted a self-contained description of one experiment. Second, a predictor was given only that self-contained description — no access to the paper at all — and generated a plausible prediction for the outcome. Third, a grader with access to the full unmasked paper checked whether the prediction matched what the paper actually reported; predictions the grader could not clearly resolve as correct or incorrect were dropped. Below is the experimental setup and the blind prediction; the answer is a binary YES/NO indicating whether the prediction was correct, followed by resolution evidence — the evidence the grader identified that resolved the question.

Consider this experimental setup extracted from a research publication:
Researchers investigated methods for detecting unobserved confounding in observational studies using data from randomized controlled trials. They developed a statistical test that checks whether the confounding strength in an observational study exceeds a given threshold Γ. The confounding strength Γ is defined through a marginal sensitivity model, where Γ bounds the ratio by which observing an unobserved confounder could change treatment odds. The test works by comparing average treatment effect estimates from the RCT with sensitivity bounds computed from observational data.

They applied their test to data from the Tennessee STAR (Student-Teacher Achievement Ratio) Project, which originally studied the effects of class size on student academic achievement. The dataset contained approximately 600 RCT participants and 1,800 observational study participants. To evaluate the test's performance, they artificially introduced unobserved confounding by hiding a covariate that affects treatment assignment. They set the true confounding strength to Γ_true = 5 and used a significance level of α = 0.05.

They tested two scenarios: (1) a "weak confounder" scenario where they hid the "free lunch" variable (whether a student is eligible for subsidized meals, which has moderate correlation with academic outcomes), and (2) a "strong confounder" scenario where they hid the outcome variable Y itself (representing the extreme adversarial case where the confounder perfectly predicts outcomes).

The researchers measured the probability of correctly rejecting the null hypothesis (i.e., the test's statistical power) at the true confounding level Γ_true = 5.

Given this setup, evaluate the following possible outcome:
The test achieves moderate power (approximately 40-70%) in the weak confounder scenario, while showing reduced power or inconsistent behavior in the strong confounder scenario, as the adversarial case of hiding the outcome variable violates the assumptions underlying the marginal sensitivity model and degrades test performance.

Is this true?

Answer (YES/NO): NO